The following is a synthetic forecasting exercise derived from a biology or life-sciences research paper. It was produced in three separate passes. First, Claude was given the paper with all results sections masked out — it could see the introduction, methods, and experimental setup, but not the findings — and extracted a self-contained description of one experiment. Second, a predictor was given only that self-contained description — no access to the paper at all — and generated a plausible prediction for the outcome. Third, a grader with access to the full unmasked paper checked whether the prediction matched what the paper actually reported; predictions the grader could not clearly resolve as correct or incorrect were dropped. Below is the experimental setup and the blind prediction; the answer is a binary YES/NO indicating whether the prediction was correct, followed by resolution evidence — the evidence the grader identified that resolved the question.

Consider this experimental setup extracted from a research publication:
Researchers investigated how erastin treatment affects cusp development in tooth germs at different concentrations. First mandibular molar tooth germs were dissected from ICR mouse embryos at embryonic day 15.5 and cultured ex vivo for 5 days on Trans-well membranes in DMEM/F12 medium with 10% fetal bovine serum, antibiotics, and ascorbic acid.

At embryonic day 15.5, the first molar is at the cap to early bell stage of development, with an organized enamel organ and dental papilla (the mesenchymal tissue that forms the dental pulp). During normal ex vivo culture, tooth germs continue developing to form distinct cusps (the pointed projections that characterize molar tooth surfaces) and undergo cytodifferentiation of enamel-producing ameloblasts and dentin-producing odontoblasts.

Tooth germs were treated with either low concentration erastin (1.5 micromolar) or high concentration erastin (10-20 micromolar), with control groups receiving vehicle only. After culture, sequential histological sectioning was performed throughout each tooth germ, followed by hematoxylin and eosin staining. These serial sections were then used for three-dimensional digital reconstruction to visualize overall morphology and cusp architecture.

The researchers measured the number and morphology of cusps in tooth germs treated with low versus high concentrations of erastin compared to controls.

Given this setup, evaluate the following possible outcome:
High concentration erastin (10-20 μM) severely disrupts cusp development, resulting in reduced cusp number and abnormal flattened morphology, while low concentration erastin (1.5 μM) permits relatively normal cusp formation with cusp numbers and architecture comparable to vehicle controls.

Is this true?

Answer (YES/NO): NO